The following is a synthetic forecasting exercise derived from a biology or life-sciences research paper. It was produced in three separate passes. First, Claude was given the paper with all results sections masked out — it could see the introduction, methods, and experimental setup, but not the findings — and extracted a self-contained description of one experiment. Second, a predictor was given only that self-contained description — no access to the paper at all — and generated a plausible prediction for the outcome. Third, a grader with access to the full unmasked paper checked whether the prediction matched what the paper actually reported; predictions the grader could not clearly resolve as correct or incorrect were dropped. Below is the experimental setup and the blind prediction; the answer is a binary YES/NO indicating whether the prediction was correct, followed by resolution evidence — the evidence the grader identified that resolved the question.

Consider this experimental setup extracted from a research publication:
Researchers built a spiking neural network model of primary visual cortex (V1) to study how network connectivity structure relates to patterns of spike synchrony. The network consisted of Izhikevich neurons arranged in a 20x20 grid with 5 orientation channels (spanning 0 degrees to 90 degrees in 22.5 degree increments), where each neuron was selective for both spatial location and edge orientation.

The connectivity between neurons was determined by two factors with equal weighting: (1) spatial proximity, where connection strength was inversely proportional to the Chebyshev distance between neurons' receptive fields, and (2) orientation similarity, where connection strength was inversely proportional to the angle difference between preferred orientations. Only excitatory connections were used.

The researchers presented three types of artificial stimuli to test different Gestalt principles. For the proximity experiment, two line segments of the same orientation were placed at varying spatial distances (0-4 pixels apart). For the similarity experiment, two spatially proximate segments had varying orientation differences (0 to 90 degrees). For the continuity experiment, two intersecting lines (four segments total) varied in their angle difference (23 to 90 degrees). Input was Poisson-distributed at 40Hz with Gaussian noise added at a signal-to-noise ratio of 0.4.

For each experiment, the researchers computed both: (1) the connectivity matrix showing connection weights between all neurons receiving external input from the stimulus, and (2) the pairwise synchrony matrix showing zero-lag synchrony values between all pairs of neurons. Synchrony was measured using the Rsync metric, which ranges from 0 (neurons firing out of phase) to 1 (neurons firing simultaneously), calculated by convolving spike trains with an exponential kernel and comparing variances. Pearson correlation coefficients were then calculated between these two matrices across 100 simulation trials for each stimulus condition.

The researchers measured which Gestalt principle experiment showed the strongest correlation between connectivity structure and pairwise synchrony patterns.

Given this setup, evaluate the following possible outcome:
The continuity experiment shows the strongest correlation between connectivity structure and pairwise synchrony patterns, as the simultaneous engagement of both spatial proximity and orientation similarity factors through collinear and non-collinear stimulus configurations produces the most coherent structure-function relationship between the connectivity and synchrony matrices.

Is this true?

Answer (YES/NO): NO